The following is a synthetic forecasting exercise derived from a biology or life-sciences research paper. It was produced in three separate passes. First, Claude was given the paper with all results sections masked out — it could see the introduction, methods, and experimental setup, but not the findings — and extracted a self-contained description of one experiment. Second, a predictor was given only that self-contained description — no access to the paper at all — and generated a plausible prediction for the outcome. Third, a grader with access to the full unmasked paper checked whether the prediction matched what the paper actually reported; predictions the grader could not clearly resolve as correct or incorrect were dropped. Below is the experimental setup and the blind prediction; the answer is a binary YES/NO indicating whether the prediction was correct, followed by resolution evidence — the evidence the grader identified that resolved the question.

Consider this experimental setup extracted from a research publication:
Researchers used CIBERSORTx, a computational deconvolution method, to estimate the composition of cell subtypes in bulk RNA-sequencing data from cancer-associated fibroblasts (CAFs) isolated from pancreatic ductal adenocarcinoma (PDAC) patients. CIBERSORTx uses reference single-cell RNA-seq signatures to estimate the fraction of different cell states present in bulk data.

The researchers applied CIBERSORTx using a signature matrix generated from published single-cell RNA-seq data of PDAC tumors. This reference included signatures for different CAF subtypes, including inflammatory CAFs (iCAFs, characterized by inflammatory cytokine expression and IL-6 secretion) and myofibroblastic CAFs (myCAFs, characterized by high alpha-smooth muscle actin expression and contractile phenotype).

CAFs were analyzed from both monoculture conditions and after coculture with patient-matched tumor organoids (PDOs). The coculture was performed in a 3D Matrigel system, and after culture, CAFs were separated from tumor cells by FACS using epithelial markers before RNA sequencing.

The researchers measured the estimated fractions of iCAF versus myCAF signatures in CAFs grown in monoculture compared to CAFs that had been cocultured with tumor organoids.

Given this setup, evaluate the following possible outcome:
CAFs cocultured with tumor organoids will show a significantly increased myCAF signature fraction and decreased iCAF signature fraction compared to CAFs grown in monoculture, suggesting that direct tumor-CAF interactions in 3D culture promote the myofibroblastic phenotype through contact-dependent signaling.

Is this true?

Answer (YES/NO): NO